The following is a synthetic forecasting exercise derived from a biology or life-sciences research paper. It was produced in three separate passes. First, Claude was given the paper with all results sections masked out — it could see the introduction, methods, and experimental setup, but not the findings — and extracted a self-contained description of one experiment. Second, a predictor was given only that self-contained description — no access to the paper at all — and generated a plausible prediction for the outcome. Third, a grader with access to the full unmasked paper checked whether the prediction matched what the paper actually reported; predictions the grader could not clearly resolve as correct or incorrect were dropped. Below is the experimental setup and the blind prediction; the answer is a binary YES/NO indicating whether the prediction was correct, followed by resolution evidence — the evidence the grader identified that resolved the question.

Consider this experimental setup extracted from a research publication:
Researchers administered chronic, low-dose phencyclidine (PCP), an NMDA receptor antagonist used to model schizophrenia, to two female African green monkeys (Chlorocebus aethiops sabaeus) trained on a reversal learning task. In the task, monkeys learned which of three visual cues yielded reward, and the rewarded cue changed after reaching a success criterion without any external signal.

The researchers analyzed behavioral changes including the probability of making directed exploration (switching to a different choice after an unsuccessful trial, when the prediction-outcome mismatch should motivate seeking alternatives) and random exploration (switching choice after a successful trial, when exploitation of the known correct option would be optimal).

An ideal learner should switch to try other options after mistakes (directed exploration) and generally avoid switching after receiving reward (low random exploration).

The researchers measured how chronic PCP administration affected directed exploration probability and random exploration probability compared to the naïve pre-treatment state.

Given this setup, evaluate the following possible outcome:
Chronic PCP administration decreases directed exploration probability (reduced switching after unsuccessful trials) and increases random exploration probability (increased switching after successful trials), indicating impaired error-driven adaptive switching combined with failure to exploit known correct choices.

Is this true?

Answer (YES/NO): YES